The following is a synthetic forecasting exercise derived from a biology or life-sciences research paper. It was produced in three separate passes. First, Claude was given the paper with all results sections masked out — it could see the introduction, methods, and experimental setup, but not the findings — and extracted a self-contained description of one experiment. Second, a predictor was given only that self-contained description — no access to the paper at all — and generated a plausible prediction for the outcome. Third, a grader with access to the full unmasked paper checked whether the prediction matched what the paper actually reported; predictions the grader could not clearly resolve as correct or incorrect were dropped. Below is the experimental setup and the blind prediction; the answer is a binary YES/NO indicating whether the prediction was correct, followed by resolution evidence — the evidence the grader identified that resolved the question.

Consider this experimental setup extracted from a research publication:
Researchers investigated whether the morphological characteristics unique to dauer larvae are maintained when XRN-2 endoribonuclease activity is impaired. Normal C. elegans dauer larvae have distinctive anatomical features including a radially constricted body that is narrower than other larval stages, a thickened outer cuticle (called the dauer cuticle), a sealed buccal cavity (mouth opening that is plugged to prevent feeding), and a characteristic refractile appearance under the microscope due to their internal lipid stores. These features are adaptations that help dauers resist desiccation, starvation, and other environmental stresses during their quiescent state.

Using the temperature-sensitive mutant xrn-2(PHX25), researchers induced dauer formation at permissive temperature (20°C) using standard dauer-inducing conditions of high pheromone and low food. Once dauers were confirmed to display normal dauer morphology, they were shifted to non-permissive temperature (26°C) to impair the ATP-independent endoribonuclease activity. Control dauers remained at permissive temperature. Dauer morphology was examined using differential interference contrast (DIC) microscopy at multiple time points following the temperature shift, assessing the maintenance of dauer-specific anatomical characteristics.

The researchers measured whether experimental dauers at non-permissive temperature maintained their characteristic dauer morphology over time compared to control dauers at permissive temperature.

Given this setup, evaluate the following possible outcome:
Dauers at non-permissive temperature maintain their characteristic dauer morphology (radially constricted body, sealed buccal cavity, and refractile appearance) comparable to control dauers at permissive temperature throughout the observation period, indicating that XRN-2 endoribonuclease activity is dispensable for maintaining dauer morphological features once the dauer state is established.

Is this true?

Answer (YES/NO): NO